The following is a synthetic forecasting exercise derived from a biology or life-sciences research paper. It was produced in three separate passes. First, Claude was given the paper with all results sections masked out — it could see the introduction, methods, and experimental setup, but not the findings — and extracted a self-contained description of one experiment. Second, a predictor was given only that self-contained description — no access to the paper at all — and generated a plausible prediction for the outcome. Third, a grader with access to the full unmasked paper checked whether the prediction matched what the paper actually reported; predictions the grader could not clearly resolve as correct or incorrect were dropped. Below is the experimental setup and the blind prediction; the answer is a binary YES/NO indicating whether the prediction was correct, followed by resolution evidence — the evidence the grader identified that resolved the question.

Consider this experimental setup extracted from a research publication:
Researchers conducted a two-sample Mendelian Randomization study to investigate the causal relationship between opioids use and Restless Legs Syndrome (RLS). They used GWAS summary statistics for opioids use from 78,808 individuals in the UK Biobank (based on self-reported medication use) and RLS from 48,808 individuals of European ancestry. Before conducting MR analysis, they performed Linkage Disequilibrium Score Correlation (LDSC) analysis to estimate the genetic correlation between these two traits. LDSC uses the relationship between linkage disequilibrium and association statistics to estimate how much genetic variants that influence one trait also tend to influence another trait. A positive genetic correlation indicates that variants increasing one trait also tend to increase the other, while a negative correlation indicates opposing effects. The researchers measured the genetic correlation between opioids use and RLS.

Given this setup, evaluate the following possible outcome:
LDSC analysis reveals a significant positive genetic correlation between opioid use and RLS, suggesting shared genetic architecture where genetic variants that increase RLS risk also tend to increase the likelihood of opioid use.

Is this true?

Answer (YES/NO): YES